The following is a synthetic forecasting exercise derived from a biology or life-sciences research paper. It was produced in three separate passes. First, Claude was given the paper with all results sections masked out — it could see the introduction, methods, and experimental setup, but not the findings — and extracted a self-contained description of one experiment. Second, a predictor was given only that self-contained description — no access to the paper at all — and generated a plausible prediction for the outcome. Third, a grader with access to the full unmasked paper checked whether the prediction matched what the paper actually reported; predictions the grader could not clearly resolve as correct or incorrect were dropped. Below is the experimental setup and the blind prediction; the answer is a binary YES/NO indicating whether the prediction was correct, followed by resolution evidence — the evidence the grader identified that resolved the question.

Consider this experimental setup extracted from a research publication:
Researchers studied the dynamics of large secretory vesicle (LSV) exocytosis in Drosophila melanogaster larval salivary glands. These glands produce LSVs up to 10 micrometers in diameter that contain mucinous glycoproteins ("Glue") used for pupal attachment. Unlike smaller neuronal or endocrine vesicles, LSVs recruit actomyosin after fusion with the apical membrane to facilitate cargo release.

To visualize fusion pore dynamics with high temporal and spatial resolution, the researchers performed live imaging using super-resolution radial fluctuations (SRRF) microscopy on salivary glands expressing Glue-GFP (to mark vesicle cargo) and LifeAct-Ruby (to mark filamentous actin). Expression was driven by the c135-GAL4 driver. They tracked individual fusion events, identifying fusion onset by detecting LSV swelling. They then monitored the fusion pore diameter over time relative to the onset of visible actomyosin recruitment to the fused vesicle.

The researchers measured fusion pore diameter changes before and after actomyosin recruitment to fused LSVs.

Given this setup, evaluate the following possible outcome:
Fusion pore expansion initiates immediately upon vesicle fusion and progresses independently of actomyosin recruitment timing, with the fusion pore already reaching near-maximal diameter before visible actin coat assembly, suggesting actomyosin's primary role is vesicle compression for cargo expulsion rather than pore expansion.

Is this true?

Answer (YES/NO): YES